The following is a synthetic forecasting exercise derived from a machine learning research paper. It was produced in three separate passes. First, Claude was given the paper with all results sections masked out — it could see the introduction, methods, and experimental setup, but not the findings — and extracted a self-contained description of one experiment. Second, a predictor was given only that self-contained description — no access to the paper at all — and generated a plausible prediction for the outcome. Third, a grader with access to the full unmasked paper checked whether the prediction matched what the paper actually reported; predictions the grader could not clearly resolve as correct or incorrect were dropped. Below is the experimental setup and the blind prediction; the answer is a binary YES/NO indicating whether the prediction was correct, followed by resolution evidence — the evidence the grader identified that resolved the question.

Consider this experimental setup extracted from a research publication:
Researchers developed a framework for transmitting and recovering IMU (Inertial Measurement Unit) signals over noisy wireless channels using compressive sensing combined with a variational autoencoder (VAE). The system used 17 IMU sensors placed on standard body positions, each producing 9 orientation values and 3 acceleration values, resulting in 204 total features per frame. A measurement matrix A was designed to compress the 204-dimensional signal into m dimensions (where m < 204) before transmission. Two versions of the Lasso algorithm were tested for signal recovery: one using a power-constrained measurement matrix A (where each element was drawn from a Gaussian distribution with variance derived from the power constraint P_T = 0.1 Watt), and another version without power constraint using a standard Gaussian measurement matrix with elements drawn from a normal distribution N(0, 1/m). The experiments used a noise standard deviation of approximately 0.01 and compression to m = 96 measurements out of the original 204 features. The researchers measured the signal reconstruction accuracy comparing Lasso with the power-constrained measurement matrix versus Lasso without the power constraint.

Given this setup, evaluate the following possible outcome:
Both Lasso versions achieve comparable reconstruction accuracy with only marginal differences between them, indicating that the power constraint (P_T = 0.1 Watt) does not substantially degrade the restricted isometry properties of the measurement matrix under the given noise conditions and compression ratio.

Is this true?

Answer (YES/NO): NO